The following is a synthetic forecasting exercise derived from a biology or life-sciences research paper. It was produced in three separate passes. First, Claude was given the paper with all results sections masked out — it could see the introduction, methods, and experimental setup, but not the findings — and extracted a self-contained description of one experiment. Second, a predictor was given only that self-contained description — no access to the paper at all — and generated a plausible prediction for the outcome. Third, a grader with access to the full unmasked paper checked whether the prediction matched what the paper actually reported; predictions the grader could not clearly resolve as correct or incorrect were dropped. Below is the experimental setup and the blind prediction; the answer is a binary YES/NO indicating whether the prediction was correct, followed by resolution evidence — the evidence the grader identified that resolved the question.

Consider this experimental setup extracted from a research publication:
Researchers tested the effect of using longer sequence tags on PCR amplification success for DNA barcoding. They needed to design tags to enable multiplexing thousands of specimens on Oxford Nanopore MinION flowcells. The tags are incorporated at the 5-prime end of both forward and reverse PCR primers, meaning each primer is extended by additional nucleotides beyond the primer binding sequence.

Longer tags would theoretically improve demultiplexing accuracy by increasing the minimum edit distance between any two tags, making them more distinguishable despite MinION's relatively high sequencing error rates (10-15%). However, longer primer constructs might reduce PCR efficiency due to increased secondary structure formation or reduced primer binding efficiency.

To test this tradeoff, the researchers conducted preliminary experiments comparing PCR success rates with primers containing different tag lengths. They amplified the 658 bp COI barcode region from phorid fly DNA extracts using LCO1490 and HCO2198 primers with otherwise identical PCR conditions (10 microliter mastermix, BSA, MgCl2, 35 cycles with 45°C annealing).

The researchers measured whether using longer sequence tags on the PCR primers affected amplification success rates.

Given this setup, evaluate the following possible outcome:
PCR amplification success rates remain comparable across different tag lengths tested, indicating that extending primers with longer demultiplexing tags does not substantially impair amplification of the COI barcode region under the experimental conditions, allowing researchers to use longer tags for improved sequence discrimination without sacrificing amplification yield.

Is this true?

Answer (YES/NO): NO